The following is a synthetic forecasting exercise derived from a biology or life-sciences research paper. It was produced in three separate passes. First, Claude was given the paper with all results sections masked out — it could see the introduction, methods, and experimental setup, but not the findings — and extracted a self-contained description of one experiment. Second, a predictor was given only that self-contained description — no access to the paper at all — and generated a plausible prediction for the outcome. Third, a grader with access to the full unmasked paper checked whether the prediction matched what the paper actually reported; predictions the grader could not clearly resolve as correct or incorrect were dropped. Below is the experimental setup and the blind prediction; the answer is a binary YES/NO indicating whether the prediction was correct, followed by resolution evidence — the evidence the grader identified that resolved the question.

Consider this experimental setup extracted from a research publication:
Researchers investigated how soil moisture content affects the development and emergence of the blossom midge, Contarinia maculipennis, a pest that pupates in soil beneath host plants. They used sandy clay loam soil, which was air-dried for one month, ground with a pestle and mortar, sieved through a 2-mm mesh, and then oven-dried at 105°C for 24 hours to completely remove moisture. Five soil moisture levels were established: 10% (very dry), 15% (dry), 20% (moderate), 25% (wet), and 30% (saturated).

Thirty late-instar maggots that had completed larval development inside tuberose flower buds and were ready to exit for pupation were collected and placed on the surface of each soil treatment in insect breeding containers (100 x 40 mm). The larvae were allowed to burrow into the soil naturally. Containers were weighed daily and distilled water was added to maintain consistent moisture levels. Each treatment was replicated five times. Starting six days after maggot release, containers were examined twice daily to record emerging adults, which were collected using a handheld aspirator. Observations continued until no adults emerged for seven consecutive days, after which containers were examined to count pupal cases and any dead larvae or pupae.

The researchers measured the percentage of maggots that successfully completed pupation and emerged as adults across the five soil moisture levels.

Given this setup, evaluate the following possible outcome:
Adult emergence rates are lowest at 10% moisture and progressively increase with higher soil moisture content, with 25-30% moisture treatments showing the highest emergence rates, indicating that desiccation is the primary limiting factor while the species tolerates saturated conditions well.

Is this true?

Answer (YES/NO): NO